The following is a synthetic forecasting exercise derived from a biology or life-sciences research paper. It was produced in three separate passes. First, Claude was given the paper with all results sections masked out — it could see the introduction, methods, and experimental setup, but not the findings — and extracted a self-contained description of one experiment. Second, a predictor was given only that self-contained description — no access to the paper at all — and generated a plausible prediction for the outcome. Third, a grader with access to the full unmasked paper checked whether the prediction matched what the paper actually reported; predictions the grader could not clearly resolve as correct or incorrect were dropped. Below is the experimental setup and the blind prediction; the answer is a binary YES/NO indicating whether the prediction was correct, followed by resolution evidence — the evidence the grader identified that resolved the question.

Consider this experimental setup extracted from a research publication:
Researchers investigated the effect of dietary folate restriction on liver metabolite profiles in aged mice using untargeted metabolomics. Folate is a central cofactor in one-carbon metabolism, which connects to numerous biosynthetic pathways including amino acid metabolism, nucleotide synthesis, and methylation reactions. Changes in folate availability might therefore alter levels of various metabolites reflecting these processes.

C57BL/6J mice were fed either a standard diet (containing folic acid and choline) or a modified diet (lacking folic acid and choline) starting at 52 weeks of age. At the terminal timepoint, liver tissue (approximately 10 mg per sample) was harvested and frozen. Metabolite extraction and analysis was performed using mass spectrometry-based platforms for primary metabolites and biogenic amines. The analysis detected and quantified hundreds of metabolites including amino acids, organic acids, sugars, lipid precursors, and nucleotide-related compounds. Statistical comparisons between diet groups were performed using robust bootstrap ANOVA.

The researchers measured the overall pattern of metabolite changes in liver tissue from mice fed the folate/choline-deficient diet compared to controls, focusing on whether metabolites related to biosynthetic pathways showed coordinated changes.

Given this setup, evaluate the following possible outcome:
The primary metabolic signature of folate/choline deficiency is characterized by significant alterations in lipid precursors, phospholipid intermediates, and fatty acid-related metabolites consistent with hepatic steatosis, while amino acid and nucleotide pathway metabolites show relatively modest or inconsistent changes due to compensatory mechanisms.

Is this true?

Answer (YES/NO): NO